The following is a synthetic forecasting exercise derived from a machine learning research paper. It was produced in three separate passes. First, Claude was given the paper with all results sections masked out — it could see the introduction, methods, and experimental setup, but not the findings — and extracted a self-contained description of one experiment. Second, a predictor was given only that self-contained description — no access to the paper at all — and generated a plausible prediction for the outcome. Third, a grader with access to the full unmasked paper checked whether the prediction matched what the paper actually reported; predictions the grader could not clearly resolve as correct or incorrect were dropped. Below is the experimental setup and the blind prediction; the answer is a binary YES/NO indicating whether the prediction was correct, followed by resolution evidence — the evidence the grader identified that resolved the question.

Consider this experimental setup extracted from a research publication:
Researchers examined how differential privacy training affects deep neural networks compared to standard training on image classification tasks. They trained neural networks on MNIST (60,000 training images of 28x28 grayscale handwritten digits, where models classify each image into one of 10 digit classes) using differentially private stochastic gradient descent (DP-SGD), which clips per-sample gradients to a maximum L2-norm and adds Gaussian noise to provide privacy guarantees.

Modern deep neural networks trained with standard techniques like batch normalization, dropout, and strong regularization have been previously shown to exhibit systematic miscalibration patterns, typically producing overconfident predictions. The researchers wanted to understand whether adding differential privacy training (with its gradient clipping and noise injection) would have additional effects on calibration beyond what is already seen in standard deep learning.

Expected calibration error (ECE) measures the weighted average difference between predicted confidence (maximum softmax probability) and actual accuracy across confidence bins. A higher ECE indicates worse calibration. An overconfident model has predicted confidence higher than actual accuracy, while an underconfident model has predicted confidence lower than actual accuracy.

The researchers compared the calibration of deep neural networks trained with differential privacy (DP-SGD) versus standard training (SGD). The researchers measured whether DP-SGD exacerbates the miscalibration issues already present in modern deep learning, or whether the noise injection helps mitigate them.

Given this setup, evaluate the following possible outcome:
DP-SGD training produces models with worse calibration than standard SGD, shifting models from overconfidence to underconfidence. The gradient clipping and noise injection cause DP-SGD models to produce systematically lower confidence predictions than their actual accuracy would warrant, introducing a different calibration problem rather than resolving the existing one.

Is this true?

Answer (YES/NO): NO